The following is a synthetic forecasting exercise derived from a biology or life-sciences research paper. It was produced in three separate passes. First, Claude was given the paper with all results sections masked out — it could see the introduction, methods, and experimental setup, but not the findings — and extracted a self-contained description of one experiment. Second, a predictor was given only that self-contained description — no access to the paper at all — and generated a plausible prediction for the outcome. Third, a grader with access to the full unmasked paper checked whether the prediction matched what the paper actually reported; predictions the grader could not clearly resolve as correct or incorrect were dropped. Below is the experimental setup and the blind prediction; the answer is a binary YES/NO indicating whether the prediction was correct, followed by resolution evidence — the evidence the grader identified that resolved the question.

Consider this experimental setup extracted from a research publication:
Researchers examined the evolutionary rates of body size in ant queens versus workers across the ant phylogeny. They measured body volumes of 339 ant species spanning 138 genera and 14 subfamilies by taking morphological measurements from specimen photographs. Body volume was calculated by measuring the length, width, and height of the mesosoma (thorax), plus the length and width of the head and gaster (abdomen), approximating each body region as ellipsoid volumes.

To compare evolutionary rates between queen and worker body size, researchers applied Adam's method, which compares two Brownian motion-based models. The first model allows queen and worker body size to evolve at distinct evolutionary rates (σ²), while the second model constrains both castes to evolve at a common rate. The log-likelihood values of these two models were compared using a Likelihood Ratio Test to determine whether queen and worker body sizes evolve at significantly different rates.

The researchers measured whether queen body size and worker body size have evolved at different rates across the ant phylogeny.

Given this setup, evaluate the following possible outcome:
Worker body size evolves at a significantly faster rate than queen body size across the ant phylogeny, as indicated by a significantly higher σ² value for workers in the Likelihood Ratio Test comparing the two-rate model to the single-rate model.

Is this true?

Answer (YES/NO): NO